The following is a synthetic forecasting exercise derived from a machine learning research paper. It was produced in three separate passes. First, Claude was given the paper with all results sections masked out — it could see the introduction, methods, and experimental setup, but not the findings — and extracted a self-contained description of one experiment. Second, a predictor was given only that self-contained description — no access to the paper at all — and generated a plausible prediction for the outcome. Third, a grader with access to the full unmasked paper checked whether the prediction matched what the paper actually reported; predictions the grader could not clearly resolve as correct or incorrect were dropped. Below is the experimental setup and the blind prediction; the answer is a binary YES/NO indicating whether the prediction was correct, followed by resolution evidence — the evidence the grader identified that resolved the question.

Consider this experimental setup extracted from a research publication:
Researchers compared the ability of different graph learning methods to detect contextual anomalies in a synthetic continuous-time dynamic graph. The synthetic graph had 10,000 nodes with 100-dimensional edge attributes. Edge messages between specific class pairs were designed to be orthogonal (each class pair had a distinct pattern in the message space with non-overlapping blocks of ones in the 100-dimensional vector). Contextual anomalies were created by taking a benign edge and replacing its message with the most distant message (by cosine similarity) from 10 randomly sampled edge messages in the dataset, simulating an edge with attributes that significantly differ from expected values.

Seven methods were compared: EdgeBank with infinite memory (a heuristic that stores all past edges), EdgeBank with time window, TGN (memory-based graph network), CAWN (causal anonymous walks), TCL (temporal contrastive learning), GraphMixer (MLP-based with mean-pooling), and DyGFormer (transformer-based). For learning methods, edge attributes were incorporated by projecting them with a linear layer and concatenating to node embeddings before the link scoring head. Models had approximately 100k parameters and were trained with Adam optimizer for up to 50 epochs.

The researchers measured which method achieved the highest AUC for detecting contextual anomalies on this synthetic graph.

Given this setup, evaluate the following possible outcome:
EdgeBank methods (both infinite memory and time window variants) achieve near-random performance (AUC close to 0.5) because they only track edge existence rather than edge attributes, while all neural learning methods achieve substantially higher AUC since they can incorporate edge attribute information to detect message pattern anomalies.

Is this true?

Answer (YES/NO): YES